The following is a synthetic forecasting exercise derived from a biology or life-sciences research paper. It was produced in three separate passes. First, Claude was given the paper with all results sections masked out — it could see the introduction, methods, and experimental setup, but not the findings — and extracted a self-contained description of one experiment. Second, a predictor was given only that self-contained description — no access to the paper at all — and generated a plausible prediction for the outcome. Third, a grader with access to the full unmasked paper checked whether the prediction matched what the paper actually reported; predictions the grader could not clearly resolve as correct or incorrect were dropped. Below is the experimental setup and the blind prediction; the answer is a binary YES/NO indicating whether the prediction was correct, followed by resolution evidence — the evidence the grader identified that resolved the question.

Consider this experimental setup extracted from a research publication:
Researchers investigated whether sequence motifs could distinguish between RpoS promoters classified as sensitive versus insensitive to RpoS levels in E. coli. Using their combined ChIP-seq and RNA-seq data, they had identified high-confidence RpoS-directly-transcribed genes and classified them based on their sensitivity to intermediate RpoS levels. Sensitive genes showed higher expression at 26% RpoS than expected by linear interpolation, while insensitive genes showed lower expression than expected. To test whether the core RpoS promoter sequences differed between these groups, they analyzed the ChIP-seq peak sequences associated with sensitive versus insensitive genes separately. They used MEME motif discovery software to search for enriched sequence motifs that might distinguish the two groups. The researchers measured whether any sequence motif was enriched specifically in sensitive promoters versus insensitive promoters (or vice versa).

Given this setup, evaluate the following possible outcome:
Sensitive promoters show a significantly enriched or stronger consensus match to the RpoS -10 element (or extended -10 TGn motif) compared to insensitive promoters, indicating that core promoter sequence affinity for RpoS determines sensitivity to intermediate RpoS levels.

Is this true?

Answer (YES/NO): NO